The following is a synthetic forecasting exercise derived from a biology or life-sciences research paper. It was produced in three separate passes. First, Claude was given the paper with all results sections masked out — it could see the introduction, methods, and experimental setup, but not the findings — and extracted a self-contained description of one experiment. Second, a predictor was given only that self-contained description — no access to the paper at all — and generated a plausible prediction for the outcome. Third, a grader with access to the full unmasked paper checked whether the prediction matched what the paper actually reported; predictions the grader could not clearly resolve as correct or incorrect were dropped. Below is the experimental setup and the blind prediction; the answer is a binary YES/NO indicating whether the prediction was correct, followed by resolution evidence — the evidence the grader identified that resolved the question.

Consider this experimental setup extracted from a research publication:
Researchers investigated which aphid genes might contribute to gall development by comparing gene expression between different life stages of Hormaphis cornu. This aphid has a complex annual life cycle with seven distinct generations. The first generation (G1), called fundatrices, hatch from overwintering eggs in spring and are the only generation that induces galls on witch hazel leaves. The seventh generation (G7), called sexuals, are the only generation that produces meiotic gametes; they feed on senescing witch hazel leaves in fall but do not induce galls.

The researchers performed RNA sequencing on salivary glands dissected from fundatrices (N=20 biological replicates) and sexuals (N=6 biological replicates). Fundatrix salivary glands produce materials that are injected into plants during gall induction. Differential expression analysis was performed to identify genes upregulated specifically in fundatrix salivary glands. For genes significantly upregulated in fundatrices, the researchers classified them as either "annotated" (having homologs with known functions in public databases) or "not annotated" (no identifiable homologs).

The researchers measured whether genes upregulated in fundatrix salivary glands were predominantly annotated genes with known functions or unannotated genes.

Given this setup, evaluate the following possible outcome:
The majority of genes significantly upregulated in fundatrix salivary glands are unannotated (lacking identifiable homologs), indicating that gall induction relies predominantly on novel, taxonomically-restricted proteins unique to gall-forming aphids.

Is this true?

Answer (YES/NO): NO